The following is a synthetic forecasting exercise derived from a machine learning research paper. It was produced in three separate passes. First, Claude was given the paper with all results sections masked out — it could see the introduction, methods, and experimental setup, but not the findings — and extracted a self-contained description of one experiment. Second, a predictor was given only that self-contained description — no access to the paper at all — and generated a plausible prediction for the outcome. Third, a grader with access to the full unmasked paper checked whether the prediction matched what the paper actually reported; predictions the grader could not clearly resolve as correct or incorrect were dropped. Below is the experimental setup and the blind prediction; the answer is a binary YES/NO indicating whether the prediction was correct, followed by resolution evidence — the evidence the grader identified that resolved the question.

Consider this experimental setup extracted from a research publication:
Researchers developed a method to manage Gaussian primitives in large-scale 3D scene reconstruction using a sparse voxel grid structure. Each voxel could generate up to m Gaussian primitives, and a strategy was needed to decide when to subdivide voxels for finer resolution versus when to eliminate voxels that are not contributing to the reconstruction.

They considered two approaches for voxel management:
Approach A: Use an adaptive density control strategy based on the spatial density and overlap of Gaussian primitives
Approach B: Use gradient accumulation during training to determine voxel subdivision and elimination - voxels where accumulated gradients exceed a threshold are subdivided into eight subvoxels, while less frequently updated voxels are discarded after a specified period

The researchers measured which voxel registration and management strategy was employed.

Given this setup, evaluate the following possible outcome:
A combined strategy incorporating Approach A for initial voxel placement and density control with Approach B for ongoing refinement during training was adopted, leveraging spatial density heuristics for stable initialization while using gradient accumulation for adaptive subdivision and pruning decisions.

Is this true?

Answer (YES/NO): NO